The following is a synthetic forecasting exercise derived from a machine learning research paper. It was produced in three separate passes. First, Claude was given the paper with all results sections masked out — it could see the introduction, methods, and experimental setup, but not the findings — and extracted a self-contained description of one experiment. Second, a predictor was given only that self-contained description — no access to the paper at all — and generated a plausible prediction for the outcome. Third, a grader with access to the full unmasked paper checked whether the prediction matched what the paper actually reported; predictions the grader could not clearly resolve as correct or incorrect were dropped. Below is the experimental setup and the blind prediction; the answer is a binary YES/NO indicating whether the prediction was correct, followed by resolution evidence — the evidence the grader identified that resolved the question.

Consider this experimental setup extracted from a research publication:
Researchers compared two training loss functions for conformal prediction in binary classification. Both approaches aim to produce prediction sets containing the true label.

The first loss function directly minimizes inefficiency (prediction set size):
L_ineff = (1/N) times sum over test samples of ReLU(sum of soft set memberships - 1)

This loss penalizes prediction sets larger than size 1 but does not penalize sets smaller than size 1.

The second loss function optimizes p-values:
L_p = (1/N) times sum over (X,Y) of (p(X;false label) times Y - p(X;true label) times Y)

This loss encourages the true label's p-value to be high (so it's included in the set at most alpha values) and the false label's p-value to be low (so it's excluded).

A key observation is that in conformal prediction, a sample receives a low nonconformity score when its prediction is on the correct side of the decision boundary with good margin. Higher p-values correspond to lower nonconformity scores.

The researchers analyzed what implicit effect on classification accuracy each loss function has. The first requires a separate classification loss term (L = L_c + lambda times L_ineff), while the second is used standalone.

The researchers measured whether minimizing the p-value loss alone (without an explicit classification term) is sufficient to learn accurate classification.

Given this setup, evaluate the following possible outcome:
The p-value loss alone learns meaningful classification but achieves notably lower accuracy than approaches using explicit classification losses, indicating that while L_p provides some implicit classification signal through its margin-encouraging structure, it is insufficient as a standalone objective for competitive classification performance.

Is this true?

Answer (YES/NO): NO